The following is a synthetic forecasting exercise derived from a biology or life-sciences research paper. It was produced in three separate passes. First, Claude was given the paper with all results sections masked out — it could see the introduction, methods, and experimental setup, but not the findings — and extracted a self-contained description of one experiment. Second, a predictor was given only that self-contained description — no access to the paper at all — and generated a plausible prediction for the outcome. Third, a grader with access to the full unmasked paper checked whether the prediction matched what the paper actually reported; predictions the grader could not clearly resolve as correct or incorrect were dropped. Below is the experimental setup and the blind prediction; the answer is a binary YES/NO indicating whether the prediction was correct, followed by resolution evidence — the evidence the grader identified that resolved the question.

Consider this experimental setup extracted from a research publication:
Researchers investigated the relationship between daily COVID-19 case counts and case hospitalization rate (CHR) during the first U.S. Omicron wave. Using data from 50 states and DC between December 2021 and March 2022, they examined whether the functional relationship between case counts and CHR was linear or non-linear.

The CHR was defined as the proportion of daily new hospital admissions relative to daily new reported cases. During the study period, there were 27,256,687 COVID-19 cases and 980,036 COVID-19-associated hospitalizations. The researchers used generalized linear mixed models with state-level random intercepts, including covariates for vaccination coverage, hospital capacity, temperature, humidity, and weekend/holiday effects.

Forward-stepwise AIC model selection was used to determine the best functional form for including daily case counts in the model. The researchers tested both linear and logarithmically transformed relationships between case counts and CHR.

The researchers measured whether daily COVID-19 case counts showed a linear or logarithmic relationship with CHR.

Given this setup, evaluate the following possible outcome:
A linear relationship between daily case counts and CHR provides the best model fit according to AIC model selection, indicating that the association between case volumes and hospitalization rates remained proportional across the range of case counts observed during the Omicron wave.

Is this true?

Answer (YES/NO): NO